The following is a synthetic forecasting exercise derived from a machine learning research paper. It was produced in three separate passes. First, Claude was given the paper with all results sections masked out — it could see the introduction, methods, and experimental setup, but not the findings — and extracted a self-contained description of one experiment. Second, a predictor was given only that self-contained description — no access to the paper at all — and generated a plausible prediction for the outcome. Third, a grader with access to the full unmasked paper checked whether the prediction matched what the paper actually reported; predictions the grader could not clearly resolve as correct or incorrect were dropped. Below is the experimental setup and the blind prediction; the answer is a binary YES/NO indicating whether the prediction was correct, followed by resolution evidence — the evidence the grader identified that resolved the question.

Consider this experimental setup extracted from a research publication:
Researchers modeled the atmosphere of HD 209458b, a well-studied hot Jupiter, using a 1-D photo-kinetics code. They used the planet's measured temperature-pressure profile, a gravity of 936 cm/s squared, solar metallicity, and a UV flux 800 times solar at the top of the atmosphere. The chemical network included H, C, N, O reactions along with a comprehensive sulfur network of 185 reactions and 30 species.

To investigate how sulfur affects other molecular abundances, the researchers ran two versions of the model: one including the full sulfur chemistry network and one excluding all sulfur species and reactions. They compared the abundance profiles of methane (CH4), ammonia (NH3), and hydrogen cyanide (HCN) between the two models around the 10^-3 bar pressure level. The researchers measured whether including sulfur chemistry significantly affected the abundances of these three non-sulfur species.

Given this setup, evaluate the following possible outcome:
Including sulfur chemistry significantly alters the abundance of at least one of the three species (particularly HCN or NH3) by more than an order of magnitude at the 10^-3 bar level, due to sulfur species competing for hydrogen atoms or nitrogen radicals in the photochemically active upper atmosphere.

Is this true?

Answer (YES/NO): YES